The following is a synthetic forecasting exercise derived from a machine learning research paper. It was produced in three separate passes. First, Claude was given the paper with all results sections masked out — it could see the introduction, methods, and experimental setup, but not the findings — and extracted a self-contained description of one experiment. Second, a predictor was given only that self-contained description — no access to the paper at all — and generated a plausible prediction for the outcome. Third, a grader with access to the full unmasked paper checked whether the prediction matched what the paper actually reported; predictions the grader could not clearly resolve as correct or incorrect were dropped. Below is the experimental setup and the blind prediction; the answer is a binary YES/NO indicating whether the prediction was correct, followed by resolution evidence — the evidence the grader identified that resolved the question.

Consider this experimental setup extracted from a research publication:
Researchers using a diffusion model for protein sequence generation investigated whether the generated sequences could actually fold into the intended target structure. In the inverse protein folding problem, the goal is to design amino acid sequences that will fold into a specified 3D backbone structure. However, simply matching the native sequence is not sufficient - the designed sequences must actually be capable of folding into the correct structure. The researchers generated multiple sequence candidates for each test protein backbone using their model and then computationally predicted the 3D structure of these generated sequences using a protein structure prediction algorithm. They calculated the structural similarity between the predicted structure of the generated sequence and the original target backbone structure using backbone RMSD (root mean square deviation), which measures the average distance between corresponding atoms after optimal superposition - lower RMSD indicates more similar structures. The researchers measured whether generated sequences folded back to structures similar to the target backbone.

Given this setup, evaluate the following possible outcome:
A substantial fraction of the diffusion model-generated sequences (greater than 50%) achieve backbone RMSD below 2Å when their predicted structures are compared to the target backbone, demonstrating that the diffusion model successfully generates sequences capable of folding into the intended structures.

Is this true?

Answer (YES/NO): YES